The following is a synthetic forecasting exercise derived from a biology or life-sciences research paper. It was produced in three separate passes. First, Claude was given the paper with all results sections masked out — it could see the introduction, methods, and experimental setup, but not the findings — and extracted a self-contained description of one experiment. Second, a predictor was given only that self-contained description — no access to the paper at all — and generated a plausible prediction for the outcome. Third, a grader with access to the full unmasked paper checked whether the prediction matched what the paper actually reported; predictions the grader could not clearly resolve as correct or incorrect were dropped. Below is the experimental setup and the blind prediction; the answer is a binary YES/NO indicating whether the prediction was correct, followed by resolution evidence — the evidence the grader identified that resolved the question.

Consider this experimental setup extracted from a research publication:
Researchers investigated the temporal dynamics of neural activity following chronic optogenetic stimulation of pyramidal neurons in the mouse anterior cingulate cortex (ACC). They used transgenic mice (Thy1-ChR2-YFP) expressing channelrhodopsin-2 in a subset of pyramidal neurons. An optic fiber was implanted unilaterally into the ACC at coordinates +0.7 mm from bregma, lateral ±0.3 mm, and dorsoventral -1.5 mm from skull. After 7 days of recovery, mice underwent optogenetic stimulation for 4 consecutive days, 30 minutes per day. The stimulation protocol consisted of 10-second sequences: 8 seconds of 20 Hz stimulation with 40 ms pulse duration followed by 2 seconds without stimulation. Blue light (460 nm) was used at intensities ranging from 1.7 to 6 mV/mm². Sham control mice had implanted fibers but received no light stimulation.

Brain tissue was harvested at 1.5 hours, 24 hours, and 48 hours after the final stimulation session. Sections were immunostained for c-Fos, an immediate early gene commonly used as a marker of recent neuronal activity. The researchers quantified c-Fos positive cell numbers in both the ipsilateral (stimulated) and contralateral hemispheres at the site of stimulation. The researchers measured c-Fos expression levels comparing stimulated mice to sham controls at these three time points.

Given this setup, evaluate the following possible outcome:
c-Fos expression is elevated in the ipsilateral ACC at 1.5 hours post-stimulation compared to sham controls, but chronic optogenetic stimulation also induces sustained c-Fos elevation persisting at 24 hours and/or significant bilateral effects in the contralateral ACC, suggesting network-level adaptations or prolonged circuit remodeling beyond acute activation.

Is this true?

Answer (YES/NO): NO